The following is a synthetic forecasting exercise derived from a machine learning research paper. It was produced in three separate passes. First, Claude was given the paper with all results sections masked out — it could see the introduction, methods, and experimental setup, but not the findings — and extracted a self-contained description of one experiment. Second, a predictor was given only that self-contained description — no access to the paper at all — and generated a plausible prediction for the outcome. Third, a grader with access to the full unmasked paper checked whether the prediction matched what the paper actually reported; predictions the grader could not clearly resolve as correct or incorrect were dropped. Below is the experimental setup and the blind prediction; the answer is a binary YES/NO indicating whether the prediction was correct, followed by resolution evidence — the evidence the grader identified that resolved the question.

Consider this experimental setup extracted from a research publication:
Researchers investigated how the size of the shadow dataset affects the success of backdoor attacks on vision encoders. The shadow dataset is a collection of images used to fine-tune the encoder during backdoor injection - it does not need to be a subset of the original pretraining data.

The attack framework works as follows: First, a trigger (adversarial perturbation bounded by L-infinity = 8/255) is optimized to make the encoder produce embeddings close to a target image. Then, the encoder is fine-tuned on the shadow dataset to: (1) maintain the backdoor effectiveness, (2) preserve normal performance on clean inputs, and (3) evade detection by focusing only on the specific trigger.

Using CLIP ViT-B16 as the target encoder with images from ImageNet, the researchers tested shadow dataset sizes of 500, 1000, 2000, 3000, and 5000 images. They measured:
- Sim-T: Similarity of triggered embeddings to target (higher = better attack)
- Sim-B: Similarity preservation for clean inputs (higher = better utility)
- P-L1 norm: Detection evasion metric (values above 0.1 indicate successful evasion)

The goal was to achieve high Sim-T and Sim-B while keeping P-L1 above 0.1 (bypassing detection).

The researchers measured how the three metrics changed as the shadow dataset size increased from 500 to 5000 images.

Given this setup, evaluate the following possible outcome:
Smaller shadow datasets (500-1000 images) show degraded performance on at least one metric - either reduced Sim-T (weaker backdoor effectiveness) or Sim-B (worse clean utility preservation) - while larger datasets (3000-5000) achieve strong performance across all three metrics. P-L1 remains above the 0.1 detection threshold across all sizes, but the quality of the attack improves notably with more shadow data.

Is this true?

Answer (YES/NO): NO